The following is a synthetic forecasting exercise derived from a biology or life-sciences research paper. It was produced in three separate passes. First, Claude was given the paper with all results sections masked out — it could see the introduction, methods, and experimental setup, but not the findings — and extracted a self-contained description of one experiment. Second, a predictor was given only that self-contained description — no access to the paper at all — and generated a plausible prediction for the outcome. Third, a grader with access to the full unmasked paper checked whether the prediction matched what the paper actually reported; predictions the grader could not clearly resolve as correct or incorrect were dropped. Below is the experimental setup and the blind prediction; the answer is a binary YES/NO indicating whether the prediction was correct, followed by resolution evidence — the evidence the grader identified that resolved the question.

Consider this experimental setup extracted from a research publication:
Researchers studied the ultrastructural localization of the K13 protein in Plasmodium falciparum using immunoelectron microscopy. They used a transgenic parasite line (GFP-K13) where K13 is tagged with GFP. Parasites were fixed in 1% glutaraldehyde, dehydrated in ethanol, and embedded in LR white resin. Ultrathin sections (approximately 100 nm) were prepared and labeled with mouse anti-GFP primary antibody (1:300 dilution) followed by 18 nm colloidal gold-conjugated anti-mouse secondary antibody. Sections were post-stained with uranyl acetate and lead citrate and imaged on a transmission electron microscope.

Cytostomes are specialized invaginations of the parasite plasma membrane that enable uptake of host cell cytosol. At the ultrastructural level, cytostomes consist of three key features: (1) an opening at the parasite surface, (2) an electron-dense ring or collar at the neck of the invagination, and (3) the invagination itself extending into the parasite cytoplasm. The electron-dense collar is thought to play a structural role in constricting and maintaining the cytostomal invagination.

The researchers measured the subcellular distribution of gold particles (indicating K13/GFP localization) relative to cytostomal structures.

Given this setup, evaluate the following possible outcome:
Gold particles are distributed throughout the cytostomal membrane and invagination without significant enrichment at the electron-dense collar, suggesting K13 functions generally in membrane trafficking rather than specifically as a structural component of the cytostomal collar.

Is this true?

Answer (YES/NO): NO